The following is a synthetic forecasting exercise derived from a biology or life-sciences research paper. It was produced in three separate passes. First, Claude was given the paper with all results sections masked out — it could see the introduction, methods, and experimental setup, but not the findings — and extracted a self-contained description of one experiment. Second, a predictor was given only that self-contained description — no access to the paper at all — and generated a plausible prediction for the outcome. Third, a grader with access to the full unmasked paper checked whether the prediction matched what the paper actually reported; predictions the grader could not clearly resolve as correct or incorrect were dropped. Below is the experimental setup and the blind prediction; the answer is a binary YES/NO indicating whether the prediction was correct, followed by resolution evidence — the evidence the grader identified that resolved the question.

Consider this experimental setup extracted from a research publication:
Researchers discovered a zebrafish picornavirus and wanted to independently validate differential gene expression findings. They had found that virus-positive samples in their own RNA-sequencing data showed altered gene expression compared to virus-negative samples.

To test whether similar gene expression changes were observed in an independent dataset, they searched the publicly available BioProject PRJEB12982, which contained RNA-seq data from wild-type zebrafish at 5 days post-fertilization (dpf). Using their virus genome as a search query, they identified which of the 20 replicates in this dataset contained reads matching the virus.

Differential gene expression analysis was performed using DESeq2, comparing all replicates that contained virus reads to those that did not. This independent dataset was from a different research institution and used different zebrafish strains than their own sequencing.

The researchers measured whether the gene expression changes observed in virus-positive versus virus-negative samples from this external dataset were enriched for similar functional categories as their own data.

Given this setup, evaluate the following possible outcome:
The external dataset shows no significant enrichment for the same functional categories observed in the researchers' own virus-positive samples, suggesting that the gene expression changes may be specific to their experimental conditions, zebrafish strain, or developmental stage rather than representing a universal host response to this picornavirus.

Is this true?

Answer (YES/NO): NO